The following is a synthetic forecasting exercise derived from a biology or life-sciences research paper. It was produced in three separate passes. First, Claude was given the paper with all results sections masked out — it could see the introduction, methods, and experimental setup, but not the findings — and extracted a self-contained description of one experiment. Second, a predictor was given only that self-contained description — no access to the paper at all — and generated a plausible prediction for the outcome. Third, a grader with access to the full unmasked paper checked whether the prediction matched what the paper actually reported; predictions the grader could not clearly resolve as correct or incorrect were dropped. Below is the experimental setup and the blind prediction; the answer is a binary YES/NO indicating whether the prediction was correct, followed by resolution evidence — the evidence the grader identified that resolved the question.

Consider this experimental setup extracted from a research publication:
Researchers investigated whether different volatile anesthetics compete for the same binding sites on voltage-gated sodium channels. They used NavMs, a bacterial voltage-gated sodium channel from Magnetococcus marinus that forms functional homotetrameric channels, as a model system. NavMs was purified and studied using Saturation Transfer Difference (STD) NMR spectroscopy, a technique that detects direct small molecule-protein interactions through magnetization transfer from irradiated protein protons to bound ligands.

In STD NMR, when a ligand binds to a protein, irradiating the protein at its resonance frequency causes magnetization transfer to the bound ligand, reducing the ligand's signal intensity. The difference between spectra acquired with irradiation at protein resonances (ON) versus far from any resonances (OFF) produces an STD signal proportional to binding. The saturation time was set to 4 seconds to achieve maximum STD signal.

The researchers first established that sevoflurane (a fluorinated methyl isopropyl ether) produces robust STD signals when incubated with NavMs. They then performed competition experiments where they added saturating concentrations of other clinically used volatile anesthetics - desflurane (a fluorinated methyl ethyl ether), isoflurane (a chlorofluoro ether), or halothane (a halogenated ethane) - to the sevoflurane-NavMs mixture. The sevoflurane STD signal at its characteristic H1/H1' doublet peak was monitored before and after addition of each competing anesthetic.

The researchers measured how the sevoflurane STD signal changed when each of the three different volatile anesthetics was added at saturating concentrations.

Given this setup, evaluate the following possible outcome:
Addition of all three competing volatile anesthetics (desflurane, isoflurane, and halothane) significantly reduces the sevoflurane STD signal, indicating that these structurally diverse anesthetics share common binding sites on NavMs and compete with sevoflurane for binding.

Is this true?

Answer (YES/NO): YES